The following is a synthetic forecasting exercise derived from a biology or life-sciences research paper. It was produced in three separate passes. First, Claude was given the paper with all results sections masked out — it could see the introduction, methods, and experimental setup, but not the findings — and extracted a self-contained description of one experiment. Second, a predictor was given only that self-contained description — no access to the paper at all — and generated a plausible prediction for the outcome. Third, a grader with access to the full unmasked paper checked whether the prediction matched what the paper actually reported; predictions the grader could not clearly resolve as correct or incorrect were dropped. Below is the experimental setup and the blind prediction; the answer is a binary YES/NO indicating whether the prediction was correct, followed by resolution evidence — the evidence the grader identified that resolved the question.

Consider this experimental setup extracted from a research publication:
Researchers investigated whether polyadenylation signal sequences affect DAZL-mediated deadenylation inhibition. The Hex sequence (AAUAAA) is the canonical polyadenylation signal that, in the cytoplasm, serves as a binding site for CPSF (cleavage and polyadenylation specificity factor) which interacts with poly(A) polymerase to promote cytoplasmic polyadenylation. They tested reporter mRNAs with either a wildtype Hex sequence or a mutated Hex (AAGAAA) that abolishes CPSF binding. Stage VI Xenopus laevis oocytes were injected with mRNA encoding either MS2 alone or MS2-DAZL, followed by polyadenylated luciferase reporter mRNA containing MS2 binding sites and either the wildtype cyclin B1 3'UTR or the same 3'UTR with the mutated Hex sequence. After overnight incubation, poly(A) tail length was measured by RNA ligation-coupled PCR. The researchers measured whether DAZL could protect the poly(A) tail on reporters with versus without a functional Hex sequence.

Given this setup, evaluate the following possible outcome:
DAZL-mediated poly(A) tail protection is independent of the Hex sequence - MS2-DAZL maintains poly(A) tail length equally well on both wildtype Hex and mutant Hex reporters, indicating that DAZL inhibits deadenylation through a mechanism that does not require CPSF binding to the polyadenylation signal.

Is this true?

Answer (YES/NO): YES